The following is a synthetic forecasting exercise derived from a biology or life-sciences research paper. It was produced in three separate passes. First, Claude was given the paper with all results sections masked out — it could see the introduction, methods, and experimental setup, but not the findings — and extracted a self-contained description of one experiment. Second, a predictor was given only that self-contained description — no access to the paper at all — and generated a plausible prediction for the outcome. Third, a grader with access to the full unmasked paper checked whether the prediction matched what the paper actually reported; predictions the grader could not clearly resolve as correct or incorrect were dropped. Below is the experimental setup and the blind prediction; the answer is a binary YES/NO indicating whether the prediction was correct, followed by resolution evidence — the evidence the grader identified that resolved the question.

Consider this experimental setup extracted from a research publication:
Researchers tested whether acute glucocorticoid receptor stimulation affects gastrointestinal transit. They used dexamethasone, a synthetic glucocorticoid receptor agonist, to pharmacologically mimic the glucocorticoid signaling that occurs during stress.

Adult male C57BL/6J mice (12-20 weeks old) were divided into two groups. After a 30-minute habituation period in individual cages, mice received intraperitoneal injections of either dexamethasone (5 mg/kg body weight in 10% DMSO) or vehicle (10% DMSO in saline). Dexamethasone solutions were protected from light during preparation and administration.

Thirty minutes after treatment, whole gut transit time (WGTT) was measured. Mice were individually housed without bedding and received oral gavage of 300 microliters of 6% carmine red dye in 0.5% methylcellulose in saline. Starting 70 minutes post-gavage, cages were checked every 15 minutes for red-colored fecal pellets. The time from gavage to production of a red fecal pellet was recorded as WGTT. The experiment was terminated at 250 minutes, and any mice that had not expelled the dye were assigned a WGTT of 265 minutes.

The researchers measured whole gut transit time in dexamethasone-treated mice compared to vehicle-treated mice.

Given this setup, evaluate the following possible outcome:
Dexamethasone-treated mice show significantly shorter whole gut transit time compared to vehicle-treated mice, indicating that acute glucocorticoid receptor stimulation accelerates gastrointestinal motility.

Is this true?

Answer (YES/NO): NO